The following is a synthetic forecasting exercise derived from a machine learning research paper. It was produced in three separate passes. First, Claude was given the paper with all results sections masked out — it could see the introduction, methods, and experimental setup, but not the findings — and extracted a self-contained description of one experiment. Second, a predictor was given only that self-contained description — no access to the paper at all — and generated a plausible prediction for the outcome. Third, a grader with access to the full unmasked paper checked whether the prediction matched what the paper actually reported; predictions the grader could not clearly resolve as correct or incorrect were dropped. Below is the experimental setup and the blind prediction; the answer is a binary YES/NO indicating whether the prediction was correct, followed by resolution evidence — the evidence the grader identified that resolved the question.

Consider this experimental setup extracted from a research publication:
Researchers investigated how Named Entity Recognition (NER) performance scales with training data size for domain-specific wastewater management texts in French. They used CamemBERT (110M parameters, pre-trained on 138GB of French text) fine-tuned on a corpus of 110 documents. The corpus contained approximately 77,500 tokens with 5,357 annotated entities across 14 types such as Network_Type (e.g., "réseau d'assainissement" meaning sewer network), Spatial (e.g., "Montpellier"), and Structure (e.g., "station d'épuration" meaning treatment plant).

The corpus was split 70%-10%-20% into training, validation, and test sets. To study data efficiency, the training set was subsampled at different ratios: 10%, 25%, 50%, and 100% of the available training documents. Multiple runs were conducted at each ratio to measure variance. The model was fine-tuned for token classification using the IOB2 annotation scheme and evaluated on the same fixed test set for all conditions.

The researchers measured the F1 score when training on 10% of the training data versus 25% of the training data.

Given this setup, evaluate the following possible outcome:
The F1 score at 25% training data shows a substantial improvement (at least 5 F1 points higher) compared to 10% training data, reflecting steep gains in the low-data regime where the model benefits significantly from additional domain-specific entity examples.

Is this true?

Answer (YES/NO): YES